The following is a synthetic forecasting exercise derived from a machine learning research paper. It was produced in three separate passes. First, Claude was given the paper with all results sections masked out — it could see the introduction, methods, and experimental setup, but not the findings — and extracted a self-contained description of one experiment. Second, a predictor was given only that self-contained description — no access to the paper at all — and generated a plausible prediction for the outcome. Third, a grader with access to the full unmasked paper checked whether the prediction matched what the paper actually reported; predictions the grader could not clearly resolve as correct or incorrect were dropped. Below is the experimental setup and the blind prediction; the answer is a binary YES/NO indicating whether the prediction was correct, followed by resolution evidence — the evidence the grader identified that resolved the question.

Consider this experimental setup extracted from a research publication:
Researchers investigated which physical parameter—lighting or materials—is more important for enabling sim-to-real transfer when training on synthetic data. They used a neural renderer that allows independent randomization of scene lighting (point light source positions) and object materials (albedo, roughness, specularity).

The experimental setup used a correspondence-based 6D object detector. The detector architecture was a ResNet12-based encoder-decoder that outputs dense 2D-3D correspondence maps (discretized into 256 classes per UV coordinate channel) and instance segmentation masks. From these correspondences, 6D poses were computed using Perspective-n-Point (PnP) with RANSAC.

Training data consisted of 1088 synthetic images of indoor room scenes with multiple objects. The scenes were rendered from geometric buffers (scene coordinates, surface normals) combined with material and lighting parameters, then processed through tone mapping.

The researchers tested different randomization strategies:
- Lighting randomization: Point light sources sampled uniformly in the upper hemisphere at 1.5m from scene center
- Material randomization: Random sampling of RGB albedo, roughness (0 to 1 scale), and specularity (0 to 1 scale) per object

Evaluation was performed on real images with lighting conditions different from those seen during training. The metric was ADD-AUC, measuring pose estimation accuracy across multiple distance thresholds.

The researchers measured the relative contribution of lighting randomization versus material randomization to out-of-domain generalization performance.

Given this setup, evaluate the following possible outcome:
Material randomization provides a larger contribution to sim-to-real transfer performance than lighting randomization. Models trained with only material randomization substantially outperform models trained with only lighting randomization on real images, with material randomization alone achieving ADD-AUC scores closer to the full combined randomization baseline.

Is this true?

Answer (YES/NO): NO